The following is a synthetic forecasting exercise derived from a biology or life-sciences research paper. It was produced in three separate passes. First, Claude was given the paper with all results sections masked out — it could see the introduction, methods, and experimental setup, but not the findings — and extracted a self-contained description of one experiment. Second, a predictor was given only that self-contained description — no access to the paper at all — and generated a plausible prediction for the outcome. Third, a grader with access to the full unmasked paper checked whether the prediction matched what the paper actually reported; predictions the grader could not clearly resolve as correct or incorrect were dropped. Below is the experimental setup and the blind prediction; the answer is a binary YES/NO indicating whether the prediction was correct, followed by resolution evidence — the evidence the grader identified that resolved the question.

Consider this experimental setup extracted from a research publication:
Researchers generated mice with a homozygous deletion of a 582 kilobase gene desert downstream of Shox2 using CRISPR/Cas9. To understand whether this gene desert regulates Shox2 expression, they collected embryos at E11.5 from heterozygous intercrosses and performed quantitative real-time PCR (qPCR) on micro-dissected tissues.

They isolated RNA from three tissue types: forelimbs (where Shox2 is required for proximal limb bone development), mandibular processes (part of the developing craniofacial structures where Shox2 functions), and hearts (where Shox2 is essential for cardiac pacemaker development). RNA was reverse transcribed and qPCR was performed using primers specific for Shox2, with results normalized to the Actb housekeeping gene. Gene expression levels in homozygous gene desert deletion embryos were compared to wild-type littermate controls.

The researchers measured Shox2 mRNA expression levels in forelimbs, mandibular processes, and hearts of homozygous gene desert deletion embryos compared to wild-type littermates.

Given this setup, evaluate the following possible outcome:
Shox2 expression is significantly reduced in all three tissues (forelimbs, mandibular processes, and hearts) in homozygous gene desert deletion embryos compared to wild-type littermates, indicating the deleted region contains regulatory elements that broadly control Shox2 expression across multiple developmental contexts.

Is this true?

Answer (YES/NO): YES